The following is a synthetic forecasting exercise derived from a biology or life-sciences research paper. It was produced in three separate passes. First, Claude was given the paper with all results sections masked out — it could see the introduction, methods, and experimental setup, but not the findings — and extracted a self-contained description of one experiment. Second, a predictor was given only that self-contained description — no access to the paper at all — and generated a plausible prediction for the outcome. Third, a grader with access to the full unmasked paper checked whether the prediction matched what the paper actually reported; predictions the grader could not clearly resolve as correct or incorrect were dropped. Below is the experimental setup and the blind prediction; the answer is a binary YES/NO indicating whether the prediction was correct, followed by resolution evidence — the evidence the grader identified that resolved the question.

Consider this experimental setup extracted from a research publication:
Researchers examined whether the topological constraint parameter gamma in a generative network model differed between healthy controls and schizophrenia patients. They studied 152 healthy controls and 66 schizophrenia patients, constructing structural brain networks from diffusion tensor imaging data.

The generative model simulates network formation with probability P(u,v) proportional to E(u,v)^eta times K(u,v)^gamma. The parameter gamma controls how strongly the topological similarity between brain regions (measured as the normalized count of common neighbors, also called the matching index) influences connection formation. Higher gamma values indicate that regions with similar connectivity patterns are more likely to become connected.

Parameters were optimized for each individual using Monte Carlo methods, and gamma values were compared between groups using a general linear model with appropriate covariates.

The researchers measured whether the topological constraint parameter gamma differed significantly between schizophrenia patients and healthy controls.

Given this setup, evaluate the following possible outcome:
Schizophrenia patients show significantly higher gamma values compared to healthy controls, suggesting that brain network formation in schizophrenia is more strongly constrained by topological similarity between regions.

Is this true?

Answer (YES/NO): NO